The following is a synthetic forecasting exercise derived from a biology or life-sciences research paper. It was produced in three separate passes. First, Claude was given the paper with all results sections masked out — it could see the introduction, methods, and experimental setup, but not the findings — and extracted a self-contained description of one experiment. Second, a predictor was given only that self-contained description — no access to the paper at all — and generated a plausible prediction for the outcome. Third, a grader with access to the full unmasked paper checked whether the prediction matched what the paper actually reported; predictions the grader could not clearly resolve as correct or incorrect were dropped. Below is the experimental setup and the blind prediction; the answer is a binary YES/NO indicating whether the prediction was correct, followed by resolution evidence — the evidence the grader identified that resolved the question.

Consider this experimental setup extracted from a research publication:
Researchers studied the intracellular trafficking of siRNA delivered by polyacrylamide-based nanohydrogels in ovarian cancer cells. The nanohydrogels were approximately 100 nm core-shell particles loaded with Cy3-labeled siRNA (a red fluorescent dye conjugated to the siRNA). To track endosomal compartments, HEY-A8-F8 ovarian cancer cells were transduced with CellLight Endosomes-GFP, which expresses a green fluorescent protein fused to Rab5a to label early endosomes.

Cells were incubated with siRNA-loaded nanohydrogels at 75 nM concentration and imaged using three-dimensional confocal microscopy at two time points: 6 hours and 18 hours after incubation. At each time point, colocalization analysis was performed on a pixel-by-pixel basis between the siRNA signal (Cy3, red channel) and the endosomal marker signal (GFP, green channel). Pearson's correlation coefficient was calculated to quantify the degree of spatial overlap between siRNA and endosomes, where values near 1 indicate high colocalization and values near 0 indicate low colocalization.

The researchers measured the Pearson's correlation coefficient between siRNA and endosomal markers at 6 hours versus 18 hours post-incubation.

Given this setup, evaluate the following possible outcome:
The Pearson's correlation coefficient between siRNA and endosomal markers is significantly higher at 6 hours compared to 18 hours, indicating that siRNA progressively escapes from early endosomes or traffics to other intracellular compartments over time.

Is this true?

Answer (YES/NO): YES